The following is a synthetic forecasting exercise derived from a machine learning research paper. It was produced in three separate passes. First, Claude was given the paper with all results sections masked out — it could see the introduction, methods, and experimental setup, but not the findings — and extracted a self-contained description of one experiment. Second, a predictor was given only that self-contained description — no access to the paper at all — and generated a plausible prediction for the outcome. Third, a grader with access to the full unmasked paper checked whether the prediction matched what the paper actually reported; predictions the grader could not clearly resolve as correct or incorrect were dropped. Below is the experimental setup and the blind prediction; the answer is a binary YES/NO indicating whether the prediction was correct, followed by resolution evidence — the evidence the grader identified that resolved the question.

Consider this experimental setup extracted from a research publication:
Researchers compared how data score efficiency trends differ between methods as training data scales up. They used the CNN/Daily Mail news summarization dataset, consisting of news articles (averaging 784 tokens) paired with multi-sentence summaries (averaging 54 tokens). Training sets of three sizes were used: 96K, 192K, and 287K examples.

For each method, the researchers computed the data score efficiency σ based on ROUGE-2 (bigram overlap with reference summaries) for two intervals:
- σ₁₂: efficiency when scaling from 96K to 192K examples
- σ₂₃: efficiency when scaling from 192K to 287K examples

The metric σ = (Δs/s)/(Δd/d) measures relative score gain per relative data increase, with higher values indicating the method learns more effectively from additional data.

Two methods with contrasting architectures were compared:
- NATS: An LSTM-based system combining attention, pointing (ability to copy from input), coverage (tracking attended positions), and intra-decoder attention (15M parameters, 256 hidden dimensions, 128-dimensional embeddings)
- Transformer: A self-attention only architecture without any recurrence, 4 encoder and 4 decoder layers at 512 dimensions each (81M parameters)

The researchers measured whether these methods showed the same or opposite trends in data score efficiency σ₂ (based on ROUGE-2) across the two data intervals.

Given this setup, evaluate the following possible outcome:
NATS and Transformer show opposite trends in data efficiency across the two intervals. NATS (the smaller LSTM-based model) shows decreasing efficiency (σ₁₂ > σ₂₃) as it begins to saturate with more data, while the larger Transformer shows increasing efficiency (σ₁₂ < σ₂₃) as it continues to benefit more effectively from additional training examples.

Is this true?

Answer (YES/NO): NO